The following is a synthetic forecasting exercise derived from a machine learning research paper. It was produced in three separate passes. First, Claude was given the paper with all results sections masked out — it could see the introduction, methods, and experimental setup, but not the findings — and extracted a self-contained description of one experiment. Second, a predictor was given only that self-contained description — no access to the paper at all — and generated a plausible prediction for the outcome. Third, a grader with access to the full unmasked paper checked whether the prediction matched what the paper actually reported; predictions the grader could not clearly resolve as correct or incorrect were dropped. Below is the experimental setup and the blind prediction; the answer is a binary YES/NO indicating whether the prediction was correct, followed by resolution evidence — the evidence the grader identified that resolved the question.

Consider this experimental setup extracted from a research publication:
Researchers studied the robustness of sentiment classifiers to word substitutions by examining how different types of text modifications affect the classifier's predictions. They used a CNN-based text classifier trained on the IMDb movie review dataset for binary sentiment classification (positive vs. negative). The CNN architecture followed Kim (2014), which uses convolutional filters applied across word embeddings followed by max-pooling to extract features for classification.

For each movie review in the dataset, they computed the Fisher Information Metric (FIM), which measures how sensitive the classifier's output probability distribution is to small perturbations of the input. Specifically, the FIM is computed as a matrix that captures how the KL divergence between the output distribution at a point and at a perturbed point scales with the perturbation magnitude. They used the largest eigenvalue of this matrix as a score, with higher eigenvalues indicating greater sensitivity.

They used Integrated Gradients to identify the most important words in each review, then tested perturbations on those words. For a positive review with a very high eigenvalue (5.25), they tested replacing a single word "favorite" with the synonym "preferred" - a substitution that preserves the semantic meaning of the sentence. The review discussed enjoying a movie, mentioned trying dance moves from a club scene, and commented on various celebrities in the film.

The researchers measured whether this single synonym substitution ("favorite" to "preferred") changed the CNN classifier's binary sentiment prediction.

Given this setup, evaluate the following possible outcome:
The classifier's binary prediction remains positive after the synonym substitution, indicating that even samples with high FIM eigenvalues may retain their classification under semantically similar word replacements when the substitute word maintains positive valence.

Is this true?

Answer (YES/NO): NO